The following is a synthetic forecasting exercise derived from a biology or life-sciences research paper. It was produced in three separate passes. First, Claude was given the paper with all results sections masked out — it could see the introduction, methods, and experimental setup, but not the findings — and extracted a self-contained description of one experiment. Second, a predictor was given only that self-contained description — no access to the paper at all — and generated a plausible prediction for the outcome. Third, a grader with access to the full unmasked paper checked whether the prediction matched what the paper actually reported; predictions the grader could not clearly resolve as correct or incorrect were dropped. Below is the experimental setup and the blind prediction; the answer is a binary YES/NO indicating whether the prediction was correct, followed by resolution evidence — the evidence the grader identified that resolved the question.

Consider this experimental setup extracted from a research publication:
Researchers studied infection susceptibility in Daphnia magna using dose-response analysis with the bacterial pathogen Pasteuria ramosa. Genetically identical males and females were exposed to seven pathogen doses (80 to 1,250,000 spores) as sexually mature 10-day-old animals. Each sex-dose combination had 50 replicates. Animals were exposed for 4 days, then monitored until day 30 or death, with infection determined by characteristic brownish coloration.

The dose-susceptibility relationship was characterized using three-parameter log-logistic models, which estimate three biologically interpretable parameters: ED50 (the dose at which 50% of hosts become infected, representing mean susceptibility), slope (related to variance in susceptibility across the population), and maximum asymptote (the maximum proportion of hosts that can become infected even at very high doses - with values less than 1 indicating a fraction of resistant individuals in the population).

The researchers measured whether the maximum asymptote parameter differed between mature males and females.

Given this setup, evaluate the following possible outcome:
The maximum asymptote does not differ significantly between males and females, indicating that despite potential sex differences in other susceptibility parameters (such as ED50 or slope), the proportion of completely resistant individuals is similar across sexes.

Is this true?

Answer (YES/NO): NO